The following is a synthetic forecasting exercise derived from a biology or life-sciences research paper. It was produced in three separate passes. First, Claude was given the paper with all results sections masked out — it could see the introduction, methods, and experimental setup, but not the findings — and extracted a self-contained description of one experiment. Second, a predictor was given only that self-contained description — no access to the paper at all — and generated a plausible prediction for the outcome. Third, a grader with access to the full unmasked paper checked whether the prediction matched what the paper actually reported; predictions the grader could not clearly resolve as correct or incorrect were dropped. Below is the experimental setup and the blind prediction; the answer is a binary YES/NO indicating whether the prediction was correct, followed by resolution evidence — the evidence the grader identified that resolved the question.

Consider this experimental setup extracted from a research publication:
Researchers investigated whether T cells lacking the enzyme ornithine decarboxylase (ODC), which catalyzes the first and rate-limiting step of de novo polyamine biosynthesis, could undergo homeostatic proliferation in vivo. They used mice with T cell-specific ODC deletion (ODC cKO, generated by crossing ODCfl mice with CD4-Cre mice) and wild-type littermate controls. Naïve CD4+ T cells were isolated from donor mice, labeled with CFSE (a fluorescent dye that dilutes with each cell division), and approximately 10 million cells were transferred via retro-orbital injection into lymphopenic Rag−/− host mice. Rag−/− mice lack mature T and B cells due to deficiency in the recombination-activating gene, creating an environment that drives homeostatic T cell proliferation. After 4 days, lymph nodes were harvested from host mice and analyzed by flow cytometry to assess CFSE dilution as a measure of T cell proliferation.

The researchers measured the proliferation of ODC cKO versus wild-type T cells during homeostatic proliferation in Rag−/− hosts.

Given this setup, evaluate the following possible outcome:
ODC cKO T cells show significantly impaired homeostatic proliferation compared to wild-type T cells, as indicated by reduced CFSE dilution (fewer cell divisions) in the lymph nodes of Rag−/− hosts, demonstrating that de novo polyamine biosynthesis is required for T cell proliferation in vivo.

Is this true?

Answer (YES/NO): NO